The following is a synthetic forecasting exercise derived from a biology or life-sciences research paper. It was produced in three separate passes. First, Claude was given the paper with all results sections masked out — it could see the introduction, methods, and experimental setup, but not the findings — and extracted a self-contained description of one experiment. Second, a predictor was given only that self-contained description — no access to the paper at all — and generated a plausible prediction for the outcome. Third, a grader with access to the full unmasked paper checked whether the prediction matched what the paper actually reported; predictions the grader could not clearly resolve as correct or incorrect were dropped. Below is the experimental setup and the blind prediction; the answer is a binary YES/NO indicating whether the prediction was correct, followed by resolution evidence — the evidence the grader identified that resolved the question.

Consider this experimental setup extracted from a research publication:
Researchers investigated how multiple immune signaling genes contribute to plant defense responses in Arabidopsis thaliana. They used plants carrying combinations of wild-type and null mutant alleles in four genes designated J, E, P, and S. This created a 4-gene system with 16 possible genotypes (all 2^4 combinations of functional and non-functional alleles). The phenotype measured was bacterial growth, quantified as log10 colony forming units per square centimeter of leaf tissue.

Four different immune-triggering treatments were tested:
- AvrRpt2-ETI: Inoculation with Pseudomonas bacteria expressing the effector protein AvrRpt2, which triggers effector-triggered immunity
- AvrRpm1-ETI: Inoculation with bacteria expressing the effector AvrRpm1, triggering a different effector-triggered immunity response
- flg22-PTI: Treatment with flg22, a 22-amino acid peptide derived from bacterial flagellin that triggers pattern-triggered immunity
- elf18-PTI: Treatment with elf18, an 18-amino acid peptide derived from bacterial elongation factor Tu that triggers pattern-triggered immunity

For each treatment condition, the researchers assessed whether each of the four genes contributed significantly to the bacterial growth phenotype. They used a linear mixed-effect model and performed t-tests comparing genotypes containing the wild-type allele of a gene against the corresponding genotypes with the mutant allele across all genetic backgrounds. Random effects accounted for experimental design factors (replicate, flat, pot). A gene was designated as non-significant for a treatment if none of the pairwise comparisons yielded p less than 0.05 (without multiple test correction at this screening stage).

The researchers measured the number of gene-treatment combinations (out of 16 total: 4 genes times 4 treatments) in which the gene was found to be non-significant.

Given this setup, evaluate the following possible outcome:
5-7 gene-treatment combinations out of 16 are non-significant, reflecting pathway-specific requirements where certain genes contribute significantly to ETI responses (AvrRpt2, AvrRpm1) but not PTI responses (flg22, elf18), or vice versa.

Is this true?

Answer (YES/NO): NO